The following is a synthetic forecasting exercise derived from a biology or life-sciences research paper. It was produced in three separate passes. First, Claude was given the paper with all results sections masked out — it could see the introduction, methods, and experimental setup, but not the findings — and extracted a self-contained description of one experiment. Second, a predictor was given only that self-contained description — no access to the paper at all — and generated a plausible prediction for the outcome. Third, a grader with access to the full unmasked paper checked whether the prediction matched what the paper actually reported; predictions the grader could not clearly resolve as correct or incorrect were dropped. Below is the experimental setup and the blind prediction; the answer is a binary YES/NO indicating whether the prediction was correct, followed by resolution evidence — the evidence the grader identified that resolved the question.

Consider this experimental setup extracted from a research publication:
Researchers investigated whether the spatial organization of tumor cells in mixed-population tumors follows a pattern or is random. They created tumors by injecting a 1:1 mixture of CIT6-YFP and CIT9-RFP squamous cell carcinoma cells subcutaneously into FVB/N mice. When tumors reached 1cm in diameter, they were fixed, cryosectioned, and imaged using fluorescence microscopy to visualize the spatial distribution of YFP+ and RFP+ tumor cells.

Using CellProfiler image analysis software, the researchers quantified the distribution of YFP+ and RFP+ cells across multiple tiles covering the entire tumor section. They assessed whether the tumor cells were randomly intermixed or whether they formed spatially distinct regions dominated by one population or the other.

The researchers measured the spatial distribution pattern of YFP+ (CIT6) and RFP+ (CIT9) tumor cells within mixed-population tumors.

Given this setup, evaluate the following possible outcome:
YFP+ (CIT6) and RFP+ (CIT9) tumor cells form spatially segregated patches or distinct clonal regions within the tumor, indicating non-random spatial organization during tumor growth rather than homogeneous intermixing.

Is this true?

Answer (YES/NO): YES